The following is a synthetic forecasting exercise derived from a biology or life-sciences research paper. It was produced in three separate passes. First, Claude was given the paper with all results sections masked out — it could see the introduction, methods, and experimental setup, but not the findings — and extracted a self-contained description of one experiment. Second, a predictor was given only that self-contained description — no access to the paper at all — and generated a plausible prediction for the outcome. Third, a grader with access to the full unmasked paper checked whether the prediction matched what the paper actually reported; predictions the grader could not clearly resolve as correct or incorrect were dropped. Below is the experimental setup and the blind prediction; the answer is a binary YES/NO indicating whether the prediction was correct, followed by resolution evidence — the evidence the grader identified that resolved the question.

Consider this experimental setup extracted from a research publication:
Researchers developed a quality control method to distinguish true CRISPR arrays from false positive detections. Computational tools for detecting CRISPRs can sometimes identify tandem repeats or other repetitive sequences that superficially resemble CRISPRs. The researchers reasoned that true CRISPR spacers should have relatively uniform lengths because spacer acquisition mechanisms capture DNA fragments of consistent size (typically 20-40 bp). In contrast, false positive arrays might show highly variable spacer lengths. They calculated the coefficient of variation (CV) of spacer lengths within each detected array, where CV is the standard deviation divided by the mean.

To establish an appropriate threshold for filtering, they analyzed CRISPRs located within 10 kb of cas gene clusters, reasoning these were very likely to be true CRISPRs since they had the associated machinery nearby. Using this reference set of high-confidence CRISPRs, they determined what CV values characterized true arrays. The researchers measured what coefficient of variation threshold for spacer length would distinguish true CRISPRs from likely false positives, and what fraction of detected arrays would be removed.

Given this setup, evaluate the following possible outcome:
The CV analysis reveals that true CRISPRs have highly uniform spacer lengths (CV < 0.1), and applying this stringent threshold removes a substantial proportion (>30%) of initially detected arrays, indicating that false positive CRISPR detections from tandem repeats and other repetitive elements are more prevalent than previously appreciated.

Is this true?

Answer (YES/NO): NO